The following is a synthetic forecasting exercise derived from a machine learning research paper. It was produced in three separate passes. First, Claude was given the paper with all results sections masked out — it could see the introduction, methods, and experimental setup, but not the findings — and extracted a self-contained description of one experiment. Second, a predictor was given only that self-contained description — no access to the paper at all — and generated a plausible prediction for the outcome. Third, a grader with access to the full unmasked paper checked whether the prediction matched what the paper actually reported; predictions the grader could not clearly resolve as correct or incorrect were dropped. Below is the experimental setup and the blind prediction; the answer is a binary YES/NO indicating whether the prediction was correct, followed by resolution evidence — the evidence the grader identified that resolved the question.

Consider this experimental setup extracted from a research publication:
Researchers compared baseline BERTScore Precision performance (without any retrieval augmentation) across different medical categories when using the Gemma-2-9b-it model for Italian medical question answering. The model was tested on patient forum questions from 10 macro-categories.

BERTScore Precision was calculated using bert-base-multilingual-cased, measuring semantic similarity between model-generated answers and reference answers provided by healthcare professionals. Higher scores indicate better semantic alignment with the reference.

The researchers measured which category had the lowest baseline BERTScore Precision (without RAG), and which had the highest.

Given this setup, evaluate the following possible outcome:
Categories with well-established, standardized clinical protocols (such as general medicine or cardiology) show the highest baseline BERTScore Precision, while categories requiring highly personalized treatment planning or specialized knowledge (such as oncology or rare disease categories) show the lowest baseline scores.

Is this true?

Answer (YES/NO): NO